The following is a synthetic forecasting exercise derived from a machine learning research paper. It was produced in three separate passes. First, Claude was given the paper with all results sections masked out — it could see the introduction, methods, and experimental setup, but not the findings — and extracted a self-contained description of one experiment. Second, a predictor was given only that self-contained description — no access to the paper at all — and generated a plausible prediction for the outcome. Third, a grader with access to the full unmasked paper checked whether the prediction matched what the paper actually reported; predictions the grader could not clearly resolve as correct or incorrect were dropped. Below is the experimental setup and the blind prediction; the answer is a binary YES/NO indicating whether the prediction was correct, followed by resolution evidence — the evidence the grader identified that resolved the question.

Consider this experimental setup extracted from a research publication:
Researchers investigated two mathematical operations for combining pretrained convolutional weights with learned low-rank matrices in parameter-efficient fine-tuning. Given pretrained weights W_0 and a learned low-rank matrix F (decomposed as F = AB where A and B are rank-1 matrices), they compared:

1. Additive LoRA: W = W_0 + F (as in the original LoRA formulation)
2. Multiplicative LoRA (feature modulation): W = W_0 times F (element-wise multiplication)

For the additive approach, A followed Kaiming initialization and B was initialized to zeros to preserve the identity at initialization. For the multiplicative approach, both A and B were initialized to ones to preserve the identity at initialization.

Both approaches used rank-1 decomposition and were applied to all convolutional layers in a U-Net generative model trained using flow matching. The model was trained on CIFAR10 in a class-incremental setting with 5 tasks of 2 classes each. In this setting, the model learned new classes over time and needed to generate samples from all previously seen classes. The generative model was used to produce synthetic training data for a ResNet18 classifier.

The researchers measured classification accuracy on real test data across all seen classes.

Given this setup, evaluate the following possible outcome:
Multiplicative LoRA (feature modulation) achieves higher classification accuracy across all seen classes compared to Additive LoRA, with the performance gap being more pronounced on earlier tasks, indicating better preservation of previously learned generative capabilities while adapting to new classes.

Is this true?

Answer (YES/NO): NO